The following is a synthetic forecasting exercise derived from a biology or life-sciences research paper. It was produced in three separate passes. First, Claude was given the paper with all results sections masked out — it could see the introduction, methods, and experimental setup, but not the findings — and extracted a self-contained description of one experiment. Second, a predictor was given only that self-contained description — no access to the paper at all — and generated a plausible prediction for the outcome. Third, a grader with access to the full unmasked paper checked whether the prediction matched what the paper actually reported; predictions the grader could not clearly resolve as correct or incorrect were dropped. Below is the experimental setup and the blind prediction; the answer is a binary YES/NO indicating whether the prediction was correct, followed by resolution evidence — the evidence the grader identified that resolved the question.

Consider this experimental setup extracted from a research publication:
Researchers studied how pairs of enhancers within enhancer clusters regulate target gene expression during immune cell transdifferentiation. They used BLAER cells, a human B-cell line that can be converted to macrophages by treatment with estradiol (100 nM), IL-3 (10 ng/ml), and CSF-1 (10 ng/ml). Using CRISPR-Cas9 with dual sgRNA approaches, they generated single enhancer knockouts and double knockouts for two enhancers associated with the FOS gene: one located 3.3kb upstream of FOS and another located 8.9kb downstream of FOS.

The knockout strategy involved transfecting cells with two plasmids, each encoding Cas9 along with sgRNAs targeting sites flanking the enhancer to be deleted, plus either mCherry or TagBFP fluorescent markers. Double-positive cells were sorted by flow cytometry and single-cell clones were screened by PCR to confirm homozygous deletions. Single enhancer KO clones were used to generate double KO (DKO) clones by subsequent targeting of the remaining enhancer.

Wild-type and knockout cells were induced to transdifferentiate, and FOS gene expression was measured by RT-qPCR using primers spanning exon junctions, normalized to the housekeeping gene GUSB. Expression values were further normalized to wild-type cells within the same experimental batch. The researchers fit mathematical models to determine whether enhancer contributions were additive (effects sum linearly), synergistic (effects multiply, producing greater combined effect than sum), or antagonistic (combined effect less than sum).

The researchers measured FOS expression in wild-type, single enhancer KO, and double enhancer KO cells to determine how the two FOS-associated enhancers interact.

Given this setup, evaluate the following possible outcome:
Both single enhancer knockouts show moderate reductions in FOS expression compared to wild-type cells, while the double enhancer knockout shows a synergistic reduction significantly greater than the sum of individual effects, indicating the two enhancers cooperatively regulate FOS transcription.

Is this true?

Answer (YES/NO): NO